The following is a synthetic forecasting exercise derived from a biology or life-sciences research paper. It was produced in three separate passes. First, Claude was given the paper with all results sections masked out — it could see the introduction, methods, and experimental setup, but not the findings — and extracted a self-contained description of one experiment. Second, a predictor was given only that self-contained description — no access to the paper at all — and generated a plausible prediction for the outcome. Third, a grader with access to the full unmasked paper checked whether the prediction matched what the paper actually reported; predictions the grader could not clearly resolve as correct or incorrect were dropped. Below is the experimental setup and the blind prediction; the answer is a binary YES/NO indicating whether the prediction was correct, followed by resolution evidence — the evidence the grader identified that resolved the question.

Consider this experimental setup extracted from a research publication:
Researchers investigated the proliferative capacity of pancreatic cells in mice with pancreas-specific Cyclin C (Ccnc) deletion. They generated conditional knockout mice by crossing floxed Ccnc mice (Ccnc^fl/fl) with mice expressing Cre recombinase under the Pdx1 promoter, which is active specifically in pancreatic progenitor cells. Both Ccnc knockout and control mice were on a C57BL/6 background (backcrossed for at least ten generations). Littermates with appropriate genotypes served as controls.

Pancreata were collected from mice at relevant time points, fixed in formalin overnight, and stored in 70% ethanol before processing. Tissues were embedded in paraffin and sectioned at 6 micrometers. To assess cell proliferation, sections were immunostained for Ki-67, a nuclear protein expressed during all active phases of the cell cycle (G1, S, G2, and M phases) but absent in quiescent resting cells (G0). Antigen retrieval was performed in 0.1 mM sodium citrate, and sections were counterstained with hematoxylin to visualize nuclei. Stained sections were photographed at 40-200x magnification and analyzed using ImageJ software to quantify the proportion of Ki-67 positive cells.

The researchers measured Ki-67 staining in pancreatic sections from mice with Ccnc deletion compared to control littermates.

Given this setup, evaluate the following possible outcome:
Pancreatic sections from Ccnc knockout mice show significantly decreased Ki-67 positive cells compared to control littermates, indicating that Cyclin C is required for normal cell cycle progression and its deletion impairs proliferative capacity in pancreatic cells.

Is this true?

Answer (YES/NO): NO